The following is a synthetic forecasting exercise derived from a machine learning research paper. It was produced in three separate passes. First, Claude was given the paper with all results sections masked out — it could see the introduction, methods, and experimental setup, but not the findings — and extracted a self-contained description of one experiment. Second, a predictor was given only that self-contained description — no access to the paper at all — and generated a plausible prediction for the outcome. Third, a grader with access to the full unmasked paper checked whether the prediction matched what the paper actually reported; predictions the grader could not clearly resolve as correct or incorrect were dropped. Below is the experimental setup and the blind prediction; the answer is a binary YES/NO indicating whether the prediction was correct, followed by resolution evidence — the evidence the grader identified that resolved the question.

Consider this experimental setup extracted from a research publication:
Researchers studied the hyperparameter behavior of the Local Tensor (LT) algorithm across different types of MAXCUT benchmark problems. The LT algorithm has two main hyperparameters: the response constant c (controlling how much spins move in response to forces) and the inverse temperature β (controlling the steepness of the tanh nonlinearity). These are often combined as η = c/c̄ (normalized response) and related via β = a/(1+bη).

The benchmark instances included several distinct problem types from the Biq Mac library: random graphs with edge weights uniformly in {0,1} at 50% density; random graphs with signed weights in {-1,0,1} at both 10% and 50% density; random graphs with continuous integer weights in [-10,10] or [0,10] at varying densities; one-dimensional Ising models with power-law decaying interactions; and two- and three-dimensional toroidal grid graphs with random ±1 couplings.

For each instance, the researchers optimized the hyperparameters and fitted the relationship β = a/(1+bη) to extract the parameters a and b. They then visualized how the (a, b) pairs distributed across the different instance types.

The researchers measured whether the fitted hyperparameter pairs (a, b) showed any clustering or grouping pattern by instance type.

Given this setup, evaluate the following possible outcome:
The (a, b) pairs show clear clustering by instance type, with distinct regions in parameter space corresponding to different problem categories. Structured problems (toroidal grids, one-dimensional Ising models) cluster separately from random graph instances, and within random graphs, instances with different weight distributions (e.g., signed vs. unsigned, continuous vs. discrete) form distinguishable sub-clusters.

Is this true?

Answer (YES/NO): NO